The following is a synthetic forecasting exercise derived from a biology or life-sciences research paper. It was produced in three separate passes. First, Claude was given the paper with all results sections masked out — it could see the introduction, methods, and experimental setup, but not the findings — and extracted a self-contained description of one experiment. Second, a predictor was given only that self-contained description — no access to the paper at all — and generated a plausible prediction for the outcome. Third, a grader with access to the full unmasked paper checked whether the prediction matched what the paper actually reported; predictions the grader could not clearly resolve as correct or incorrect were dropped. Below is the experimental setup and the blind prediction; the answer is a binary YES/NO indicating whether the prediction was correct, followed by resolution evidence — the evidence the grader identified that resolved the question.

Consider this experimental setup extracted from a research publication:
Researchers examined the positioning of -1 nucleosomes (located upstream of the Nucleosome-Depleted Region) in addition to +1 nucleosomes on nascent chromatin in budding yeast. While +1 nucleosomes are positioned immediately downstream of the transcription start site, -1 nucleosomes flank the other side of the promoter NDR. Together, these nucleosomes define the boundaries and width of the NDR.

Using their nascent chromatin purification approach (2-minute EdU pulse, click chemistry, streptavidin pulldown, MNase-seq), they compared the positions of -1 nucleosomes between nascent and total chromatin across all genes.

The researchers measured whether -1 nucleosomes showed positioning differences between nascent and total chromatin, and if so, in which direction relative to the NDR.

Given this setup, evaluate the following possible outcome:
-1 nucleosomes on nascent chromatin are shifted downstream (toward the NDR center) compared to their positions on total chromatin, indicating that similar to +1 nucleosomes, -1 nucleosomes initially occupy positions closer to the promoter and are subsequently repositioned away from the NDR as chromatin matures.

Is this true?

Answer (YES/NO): NO